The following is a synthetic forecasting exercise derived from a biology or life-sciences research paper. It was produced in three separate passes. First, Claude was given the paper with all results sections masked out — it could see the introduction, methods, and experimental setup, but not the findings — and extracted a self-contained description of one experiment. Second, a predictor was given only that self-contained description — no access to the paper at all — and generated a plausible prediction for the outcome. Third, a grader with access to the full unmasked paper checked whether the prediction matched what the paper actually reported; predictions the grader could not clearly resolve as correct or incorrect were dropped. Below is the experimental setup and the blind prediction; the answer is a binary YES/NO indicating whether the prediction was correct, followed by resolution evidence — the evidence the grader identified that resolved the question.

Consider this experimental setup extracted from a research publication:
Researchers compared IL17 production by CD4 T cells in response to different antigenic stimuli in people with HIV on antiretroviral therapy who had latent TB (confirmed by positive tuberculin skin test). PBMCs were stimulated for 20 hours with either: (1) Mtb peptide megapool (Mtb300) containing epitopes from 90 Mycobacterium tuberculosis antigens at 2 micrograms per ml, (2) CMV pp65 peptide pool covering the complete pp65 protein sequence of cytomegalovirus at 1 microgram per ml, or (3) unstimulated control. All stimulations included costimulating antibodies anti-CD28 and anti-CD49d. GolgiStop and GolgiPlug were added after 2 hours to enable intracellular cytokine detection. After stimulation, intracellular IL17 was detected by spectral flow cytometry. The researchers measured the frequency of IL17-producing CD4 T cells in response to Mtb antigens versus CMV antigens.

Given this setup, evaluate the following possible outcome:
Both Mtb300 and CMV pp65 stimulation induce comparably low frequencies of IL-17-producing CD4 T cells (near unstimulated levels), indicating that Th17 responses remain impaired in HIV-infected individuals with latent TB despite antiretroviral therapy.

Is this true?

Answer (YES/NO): NO